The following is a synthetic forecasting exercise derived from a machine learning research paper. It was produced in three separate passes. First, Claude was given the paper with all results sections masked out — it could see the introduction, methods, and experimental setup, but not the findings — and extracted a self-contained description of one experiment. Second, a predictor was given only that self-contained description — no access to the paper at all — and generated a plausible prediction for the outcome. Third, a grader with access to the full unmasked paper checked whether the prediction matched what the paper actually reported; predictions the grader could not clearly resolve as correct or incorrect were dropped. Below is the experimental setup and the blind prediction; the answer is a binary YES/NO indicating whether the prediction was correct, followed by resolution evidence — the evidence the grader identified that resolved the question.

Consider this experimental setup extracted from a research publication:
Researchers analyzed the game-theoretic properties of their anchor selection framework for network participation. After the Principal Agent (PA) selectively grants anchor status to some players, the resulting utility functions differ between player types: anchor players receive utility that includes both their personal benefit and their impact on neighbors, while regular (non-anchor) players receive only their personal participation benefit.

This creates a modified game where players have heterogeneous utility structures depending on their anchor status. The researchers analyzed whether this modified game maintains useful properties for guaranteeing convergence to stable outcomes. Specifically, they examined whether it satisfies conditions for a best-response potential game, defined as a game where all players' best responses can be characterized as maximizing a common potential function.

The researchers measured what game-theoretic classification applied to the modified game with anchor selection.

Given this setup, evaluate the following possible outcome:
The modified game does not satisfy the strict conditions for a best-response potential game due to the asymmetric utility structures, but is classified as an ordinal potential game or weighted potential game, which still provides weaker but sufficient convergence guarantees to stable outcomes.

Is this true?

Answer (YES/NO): NO